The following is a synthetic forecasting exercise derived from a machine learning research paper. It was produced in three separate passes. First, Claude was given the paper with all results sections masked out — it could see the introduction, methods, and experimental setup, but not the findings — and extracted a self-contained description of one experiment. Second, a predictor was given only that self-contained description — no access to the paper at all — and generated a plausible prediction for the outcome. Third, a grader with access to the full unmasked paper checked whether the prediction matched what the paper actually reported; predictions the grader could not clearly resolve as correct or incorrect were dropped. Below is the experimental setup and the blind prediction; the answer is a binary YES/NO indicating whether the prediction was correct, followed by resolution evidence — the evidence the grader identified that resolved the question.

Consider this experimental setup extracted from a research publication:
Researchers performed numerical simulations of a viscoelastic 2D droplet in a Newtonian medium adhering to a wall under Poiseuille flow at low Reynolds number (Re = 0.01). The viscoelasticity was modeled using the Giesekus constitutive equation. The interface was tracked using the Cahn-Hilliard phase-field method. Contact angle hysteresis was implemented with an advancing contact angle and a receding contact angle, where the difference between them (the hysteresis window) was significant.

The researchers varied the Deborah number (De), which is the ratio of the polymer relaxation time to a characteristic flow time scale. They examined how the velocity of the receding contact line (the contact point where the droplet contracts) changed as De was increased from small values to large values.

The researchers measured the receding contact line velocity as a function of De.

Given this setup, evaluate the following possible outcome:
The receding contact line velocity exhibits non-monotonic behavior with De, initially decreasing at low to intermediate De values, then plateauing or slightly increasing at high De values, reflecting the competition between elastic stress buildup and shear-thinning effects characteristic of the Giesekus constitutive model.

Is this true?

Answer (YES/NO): NO